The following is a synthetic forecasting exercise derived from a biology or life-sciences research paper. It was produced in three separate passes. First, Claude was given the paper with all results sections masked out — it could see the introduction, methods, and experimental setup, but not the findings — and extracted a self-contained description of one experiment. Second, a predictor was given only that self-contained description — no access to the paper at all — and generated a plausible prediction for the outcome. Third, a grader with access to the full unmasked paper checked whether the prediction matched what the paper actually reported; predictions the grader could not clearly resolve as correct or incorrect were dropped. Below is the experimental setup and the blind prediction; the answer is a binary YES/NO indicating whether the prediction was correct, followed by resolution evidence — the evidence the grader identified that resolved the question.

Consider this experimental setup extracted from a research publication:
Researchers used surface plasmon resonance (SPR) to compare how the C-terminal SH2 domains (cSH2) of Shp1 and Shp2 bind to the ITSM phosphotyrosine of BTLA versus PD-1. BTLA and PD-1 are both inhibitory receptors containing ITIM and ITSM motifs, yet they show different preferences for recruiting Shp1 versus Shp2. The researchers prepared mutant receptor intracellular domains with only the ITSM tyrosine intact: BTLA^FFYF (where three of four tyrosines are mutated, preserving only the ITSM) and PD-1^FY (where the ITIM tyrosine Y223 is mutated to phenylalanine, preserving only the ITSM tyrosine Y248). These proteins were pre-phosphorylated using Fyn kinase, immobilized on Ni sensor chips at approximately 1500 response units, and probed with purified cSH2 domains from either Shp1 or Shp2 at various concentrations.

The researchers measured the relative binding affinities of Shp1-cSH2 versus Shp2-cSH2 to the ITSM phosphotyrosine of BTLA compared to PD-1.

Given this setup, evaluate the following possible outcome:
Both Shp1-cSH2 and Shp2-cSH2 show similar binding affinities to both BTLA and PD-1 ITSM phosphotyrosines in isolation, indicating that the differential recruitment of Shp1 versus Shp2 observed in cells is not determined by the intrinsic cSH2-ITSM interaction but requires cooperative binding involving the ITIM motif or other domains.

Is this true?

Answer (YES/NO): NO